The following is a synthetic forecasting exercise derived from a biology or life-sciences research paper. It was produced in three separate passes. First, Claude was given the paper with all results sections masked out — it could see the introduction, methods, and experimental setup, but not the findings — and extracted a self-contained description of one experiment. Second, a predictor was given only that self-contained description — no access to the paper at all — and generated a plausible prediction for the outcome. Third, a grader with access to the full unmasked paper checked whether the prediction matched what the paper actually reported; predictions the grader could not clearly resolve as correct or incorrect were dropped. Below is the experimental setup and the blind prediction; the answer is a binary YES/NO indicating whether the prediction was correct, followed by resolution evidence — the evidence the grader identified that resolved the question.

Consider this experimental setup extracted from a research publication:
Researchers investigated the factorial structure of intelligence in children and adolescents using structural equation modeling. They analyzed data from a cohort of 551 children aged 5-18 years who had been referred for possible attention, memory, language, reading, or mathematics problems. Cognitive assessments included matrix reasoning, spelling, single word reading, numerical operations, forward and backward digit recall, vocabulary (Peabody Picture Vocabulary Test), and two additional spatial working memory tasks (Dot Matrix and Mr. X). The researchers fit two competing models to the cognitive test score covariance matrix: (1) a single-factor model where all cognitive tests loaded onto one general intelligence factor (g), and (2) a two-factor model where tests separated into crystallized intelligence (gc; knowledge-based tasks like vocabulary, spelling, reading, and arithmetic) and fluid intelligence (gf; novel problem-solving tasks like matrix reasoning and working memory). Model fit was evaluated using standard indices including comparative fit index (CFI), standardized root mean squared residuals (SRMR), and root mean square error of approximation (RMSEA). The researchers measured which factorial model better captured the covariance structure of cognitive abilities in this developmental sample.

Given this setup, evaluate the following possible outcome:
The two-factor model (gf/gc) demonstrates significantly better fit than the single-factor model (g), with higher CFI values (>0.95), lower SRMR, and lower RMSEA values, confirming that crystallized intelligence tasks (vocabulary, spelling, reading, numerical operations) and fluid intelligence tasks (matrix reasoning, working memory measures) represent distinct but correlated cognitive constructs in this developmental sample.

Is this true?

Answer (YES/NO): NO